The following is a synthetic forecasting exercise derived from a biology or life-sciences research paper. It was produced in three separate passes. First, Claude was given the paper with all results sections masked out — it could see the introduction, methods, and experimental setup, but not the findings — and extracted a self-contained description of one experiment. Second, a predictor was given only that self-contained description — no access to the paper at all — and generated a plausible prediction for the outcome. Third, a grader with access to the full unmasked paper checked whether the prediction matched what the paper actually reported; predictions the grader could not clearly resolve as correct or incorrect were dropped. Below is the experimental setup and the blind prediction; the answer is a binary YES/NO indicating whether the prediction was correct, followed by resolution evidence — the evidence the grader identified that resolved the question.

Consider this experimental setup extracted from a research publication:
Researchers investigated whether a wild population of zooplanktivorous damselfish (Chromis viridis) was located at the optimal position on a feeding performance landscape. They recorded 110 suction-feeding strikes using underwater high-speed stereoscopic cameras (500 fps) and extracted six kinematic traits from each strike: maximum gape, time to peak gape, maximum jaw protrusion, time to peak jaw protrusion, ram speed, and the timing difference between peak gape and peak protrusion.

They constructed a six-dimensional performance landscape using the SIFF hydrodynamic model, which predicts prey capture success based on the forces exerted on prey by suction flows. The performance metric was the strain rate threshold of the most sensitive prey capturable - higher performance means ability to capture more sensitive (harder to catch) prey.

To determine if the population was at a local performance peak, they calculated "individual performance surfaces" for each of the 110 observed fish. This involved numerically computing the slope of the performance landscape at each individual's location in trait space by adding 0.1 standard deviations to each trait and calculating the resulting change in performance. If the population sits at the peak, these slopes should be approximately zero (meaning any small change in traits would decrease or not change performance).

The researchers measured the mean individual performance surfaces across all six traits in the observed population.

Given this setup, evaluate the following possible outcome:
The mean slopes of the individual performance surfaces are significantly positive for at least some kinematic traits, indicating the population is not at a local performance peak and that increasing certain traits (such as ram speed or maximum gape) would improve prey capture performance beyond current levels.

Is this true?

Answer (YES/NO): YES